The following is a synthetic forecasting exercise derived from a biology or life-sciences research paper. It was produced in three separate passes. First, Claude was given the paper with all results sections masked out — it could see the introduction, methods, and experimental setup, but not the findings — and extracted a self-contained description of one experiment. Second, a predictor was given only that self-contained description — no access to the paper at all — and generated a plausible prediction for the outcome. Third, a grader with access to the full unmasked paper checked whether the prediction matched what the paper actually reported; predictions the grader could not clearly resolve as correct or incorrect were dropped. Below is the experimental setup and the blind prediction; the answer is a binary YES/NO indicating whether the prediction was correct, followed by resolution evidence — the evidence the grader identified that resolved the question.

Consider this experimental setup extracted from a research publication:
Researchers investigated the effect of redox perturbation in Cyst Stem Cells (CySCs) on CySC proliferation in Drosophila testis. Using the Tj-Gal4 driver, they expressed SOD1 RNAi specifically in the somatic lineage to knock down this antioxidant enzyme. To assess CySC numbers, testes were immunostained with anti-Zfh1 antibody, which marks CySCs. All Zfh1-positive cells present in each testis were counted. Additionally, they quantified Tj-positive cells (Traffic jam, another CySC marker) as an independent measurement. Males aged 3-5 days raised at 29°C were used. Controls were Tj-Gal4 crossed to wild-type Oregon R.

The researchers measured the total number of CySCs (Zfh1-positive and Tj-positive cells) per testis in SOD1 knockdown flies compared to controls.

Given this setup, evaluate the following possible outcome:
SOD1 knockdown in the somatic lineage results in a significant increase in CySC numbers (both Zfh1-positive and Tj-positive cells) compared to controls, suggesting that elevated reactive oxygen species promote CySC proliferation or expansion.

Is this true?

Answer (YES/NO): YES